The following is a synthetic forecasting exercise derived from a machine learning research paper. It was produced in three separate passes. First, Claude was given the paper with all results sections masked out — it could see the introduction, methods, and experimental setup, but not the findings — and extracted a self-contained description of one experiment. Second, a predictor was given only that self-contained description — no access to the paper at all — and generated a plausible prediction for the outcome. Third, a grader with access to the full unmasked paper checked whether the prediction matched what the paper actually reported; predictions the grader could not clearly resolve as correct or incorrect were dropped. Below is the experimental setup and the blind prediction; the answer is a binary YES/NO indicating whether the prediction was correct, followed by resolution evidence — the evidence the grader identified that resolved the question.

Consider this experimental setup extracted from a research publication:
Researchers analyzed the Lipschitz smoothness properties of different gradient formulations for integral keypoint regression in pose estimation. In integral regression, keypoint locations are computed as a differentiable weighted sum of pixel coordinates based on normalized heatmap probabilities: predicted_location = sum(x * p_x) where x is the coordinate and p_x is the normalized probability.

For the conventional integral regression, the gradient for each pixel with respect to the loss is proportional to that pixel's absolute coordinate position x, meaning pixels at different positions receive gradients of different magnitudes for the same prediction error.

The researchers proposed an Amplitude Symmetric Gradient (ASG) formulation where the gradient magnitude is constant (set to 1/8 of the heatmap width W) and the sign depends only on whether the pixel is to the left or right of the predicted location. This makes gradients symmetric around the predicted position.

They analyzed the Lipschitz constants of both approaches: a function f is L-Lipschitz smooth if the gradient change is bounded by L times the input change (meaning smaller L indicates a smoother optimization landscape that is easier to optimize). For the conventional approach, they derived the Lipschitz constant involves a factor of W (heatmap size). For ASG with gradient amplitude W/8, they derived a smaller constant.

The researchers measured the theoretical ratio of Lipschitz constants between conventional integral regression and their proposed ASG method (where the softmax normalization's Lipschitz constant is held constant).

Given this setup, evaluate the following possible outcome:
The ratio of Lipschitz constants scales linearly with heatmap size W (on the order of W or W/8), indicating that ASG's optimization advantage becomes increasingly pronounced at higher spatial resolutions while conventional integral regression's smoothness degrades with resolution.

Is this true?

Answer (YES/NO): NO